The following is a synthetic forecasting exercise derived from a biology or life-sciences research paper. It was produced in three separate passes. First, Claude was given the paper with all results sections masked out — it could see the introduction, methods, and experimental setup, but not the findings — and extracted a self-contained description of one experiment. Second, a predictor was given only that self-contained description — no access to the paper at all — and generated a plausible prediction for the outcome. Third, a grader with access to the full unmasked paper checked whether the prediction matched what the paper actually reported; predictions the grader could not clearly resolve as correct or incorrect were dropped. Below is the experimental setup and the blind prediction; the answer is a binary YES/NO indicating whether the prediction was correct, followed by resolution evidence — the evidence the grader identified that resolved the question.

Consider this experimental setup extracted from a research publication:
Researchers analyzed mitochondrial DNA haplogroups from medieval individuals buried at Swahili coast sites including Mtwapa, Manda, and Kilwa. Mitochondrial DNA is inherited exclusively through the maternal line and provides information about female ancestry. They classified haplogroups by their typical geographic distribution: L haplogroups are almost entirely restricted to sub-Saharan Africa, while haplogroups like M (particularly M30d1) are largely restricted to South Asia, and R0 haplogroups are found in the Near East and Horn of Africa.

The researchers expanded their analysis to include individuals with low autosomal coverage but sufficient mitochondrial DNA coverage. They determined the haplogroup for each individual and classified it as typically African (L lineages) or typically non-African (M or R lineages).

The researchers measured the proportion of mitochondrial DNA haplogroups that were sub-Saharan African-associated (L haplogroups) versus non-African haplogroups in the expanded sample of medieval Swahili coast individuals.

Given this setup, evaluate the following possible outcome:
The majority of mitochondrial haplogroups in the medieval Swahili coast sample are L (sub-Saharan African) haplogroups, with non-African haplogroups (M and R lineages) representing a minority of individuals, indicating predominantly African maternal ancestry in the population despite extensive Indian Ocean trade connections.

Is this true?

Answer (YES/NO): YES